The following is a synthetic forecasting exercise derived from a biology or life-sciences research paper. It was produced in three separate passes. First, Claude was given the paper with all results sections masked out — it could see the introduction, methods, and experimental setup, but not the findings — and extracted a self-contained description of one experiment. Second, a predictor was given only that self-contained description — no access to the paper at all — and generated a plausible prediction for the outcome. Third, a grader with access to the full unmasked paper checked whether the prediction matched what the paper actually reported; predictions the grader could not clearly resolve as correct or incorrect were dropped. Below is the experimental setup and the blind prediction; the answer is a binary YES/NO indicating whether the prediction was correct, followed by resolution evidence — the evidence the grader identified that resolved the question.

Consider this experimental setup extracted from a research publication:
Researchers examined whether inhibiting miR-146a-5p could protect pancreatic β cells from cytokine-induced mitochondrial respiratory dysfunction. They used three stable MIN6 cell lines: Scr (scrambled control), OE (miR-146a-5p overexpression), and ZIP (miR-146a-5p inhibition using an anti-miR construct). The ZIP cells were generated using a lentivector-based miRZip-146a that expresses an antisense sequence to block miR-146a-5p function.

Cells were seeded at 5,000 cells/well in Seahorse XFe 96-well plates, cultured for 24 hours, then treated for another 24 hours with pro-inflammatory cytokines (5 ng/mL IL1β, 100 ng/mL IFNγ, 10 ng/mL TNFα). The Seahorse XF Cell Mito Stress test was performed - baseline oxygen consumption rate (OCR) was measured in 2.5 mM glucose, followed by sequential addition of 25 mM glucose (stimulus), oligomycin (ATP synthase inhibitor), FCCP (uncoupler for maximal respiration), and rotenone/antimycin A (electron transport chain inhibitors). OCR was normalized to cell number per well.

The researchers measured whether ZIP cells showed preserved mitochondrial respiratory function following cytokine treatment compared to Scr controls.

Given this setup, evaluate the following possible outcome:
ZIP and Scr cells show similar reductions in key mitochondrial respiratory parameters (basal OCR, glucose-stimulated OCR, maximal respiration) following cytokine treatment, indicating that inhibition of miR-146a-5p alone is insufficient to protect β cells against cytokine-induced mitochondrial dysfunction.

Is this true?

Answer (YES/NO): NO